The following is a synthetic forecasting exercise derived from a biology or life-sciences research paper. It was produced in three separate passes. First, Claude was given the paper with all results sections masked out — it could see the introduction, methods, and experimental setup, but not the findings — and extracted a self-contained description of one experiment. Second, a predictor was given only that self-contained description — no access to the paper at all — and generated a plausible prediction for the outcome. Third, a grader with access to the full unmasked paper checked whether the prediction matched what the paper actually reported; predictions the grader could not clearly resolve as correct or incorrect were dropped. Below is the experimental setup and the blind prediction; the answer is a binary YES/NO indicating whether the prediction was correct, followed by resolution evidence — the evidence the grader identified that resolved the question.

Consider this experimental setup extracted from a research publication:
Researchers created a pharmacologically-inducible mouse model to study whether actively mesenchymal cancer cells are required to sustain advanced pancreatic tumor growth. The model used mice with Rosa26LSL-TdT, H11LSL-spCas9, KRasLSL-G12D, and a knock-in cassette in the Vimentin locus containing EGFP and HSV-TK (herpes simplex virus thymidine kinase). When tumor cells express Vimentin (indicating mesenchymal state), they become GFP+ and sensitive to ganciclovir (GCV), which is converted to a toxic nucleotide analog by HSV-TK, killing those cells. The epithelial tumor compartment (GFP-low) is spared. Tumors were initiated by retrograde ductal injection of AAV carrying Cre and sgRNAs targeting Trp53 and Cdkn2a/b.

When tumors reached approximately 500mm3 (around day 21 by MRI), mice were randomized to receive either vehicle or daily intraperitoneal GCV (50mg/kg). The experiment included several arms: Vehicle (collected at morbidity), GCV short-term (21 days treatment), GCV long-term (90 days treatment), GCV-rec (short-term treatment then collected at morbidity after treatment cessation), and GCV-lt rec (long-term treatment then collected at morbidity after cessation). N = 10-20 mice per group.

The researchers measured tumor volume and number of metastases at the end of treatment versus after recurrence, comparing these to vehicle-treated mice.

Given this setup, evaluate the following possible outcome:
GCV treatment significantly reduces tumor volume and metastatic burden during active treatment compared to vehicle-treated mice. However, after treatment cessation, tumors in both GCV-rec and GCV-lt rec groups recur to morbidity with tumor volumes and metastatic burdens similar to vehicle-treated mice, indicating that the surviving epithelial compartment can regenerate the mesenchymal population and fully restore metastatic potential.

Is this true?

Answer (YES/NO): YES